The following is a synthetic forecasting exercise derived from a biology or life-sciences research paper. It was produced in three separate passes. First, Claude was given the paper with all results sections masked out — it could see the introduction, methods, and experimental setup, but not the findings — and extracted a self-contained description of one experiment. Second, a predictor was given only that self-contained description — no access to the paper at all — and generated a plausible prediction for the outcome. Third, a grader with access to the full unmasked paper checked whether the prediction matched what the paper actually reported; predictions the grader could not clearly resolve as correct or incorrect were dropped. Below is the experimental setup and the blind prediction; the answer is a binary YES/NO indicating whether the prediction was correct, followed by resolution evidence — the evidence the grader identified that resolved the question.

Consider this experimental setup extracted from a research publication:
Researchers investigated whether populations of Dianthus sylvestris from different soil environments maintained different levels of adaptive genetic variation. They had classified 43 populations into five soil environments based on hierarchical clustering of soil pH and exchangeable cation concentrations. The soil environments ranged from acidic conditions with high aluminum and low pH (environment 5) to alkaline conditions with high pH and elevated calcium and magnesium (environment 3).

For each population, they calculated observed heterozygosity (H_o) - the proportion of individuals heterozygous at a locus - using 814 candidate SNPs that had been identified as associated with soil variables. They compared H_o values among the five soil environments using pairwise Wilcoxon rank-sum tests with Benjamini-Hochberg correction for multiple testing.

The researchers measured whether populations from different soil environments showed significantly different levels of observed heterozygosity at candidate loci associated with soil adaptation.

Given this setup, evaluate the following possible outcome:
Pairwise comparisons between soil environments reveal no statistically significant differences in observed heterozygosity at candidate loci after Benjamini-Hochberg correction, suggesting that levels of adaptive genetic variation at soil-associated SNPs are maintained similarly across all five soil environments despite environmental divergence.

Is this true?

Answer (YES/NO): NO